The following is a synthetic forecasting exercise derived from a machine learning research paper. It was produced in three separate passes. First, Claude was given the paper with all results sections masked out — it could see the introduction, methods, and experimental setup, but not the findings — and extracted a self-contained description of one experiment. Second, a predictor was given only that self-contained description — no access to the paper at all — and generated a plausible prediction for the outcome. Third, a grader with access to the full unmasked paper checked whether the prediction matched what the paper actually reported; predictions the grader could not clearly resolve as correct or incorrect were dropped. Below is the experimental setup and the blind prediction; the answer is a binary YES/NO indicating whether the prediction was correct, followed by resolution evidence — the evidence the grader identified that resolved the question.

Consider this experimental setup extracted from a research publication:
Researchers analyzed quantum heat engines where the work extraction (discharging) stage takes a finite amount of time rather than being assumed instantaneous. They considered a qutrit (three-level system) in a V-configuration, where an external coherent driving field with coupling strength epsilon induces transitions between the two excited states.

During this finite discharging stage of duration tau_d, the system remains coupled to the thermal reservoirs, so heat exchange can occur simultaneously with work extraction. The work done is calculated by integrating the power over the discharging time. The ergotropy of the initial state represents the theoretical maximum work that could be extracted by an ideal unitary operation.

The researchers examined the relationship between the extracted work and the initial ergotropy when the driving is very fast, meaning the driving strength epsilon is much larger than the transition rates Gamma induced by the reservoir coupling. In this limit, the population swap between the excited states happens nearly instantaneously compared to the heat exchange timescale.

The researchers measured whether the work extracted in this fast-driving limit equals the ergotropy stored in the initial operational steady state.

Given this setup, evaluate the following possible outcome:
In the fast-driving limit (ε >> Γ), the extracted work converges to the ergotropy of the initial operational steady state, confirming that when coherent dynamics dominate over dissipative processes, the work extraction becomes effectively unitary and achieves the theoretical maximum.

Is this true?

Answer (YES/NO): YES